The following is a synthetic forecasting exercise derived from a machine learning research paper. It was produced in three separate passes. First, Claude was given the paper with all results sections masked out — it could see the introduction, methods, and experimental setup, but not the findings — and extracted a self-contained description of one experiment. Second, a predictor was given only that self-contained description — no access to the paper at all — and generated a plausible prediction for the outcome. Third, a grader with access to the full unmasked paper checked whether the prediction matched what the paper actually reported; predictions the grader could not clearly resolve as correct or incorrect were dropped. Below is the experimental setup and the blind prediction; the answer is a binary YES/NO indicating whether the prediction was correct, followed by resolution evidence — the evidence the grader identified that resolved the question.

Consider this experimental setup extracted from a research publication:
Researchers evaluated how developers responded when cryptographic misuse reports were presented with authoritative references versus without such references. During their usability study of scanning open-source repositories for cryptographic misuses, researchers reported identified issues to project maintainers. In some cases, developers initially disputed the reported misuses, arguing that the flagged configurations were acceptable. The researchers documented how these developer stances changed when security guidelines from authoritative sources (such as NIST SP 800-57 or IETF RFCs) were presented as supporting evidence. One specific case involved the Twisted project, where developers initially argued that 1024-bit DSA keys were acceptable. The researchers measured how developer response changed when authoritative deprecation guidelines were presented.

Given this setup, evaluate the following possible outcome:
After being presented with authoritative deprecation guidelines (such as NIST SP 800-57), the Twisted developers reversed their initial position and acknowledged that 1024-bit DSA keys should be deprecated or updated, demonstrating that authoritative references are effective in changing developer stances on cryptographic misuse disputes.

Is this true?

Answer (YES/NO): YES